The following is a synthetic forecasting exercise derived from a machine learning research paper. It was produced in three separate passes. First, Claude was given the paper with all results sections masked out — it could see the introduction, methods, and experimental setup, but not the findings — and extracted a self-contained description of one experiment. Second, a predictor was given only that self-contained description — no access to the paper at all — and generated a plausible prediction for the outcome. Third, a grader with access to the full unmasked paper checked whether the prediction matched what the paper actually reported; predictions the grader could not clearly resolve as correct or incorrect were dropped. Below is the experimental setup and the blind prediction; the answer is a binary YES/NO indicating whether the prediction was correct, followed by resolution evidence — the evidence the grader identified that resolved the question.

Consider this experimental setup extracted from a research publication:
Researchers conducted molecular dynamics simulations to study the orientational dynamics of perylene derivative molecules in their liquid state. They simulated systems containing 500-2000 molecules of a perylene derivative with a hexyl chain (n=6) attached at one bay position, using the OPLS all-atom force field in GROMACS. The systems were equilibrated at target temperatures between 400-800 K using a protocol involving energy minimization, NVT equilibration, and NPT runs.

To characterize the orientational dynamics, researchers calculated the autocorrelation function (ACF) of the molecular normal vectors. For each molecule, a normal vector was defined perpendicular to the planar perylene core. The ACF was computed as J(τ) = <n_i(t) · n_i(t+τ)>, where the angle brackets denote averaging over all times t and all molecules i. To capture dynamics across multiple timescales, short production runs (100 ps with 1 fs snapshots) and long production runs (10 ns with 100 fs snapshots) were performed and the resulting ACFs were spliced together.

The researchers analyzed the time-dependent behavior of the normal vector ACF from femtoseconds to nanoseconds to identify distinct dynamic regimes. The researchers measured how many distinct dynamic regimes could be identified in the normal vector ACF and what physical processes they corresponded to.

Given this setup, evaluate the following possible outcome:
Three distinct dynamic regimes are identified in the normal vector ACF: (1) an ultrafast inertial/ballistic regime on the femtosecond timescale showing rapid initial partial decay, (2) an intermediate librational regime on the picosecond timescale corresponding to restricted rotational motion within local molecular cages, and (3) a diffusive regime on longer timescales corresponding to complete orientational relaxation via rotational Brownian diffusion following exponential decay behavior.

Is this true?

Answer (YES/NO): NO